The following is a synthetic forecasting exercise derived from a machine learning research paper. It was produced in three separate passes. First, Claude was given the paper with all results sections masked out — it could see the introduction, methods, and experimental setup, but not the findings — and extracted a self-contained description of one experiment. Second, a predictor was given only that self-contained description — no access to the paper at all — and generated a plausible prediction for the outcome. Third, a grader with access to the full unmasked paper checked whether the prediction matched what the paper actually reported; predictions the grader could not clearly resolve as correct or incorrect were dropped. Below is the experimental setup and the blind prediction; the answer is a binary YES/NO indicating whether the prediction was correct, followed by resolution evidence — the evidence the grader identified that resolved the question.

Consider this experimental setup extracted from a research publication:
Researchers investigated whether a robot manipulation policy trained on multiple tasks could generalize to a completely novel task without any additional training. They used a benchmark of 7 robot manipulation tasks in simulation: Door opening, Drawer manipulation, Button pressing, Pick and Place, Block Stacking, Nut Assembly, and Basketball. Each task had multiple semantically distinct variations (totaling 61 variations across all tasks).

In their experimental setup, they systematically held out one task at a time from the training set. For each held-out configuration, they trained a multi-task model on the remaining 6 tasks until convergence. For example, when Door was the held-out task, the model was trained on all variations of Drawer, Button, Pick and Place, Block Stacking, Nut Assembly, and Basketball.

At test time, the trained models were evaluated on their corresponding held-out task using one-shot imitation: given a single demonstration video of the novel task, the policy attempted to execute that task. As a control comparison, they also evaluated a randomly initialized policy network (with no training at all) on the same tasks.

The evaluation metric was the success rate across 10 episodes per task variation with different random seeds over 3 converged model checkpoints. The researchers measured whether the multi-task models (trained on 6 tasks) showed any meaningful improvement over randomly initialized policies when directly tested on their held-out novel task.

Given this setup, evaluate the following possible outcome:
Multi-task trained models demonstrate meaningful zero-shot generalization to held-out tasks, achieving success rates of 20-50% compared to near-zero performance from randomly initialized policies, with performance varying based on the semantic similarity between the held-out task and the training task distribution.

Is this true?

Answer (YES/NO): NO